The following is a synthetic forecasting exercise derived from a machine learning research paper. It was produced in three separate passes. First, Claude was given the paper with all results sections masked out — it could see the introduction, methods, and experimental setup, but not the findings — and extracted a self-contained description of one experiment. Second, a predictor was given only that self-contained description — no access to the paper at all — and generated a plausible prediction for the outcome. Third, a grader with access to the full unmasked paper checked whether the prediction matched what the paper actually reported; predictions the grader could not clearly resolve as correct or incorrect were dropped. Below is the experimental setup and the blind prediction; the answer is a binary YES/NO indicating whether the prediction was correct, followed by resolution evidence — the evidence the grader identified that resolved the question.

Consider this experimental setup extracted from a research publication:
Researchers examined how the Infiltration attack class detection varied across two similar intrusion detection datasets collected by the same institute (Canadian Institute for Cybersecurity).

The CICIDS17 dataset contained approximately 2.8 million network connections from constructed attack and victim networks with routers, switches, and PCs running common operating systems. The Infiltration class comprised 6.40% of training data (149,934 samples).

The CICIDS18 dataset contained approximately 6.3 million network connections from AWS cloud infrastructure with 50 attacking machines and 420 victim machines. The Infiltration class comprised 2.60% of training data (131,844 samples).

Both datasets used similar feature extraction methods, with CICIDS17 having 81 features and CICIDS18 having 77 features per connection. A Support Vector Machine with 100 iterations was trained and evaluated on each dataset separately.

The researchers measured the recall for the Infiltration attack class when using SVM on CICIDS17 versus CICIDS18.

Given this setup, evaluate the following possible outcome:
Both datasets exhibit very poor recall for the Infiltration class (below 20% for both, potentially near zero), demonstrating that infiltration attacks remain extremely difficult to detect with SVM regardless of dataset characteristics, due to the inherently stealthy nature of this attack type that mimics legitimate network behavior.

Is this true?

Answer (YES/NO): NO